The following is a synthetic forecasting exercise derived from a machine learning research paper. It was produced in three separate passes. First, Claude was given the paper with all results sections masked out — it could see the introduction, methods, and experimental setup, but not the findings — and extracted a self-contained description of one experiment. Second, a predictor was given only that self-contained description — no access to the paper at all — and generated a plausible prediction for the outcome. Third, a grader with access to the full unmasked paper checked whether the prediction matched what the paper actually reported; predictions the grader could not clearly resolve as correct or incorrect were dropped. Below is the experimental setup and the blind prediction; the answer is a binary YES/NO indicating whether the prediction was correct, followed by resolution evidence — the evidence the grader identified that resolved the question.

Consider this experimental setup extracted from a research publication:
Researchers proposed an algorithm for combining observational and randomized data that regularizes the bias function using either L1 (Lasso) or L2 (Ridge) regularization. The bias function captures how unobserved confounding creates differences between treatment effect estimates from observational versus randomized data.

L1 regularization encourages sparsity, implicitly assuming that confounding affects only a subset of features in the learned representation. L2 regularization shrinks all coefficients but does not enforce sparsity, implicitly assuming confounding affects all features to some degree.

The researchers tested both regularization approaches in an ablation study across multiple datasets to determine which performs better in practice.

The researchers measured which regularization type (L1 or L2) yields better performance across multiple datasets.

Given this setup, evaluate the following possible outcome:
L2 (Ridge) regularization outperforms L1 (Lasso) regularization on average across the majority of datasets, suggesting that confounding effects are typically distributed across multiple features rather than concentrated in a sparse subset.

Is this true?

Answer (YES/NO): NO